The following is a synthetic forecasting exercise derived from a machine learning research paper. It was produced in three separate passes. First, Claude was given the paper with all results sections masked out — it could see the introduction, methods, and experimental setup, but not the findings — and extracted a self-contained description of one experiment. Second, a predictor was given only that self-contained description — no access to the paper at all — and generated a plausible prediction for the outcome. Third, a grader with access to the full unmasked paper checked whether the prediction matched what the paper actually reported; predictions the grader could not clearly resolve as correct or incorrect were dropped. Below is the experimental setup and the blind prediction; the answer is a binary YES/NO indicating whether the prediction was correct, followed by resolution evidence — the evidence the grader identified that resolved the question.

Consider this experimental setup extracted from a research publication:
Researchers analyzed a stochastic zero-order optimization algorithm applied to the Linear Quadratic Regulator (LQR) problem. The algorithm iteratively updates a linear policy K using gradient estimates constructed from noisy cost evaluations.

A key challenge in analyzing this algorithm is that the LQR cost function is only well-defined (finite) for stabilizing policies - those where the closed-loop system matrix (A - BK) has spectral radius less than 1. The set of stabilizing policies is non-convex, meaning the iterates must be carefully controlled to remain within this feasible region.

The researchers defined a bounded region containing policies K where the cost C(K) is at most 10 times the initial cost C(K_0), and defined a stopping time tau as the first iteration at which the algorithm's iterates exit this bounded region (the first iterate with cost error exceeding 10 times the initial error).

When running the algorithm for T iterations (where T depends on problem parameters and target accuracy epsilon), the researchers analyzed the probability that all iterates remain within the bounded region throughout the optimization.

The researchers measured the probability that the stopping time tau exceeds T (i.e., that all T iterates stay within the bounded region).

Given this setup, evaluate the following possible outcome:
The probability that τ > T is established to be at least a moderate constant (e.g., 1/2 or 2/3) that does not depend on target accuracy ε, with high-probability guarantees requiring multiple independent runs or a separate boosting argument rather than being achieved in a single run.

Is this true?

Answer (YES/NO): NO